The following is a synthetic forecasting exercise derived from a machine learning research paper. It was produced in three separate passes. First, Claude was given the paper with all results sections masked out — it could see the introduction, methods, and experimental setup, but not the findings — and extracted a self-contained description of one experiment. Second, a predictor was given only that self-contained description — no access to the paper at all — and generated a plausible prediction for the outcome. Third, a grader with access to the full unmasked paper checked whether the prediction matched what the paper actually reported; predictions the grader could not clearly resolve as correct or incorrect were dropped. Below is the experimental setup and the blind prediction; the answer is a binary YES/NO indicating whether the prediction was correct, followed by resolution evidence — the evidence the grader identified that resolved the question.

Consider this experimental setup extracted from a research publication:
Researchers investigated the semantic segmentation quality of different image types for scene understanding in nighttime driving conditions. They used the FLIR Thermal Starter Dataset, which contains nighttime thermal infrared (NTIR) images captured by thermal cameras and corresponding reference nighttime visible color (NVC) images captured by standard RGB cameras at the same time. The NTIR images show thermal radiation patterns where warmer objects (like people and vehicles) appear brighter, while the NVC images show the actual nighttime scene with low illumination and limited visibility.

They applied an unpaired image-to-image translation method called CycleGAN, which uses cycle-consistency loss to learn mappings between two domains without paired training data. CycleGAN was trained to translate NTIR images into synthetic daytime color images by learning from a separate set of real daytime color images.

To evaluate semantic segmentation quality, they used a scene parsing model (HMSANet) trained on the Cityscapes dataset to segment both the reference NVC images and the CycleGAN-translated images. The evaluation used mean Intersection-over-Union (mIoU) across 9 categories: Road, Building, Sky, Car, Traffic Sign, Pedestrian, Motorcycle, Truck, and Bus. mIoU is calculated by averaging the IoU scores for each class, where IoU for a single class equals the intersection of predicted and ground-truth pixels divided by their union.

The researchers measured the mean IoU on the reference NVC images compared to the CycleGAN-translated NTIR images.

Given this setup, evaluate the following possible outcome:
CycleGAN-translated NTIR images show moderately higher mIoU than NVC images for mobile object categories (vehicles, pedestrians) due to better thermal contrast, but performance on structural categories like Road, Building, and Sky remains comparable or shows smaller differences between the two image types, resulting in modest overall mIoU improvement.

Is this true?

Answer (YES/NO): NO